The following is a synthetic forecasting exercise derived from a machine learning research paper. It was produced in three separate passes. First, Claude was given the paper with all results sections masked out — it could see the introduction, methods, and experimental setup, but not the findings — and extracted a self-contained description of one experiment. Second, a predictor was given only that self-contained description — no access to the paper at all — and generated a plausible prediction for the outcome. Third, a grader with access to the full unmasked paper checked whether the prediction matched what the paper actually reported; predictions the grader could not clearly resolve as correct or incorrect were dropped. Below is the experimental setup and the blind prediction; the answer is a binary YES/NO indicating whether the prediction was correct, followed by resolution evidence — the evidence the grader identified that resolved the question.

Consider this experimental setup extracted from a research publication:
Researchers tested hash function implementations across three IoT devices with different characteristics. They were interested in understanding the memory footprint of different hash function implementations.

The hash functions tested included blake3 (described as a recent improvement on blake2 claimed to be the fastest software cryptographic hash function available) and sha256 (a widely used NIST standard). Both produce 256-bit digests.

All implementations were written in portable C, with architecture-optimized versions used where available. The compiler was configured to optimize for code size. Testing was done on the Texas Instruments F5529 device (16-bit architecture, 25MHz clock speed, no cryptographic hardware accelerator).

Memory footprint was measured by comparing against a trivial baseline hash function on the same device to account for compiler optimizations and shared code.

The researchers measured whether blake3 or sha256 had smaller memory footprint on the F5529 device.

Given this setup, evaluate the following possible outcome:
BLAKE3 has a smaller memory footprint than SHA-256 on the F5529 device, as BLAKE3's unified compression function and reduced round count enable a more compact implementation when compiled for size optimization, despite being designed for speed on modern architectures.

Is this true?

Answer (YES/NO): NO